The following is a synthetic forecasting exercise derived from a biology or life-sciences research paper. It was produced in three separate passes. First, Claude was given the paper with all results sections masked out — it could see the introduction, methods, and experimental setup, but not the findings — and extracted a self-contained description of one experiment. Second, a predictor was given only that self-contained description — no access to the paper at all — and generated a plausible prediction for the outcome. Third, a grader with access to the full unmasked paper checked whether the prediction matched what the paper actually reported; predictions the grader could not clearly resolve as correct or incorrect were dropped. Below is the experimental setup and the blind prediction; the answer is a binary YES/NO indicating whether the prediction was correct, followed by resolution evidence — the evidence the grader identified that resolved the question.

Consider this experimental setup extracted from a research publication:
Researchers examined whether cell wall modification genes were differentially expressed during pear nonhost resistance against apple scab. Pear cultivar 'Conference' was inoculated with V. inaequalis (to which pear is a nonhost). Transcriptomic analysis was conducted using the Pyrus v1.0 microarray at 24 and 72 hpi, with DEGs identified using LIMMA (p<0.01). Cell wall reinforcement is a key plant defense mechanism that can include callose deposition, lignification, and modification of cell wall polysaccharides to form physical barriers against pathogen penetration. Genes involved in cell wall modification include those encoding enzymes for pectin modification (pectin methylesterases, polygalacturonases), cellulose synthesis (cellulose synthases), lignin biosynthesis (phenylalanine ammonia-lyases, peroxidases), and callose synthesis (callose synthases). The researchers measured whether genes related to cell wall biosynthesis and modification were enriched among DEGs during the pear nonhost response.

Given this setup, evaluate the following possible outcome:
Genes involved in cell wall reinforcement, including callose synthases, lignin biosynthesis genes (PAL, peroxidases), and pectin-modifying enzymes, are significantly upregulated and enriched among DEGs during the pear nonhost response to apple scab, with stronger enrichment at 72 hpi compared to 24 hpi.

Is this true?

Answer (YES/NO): NO